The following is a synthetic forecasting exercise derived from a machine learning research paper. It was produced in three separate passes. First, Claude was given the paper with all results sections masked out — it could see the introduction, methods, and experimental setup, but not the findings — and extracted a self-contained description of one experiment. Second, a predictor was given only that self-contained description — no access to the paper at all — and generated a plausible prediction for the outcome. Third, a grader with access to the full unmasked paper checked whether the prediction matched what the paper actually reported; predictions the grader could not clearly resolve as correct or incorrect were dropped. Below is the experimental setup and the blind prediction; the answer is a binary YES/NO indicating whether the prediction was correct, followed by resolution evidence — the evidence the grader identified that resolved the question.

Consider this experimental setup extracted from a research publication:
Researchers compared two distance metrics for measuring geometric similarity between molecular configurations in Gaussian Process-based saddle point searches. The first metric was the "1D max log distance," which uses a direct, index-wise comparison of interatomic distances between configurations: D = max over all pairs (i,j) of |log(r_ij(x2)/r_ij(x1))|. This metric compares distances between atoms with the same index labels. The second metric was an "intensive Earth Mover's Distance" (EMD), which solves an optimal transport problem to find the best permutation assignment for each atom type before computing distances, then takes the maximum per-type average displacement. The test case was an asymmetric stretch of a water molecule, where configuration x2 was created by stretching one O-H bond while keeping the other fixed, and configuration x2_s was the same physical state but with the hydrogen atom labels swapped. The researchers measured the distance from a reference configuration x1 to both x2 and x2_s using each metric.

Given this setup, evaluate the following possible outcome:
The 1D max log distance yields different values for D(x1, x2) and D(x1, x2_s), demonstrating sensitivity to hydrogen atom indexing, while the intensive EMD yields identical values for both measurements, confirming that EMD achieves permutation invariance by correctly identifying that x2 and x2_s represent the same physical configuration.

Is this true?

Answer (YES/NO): YES